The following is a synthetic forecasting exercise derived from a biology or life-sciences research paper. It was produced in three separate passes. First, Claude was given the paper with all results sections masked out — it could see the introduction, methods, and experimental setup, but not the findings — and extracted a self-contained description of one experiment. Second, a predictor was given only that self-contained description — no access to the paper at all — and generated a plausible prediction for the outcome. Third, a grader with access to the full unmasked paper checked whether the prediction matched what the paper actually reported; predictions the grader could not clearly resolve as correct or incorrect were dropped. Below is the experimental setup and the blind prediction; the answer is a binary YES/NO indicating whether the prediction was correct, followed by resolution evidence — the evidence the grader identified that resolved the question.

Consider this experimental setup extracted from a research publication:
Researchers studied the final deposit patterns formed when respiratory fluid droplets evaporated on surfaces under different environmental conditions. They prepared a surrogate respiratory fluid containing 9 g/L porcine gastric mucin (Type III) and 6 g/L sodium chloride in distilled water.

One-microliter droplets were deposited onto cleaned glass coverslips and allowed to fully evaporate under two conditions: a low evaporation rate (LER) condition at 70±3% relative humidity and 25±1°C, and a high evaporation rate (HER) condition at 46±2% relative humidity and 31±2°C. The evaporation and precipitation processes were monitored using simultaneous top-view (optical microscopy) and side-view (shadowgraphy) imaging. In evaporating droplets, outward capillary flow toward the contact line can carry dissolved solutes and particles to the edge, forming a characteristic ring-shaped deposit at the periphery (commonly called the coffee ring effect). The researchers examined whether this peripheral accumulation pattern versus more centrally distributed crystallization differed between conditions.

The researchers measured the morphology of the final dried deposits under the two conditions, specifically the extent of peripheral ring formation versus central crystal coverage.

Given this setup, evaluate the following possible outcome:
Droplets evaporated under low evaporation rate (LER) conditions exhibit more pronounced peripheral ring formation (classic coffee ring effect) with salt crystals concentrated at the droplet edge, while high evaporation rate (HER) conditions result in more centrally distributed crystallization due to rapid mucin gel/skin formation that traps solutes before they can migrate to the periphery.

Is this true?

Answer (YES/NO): NO